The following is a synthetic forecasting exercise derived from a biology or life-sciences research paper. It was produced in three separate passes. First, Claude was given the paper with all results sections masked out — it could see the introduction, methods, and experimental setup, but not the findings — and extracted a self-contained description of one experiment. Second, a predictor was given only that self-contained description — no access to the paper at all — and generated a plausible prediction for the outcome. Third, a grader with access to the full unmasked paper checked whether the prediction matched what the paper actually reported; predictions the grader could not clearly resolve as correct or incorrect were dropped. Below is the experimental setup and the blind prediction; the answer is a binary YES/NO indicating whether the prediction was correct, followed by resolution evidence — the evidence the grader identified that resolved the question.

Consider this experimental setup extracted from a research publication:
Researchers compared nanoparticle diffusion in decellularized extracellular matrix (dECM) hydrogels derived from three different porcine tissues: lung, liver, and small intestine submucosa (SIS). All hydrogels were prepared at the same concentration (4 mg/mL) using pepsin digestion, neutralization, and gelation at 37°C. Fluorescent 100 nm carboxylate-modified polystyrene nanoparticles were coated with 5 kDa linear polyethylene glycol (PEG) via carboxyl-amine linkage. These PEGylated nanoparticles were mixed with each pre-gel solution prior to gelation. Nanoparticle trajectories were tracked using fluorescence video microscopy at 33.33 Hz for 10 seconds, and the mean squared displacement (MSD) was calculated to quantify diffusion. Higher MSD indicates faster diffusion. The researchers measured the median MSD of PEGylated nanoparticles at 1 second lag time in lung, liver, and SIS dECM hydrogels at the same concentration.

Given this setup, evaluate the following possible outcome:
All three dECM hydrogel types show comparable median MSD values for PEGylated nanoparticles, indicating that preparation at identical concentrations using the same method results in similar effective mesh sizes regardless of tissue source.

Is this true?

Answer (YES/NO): NO